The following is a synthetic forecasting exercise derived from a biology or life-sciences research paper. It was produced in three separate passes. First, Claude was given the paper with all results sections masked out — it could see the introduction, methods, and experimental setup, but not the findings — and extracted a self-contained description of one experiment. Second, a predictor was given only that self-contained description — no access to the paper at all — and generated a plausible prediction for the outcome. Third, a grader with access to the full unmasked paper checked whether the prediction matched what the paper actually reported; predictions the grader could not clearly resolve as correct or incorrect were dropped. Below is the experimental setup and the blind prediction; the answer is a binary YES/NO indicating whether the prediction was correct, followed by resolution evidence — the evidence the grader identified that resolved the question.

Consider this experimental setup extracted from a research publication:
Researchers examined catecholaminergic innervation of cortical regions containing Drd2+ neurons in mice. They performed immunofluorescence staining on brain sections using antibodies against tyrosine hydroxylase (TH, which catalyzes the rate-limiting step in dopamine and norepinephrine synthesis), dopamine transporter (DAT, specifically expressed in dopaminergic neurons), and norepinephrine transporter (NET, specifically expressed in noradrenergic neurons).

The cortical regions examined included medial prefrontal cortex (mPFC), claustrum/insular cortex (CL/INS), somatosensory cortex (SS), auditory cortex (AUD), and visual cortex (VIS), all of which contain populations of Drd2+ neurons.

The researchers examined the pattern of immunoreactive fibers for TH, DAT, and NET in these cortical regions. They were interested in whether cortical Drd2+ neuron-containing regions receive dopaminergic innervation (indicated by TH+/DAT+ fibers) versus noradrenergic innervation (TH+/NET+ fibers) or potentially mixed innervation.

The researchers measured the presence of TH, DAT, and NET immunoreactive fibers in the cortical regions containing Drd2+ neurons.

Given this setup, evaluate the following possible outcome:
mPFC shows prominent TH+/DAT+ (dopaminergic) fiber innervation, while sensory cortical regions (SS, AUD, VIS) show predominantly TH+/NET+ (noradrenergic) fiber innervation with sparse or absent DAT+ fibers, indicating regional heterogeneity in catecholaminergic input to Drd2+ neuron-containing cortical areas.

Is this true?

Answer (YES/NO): NO